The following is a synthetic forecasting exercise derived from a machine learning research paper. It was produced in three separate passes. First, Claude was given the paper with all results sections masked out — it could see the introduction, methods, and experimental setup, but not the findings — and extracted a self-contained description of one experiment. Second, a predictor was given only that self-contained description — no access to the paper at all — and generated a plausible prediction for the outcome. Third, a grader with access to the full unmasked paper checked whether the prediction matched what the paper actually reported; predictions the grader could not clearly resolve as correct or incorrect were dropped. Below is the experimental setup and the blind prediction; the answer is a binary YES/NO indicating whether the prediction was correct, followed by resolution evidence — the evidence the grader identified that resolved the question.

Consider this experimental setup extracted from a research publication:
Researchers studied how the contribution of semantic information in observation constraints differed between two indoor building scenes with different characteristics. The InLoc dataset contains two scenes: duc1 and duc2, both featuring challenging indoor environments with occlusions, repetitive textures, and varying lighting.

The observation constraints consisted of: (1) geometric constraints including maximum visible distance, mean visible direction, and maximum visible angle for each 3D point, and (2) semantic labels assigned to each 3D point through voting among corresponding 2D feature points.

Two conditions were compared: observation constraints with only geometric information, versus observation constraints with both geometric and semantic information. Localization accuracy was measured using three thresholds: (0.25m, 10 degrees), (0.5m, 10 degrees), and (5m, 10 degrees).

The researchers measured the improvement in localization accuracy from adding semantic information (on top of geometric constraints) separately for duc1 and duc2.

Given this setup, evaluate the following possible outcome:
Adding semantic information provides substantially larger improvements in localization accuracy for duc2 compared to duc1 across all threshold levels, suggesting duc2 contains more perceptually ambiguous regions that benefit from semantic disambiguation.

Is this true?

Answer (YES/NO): NO